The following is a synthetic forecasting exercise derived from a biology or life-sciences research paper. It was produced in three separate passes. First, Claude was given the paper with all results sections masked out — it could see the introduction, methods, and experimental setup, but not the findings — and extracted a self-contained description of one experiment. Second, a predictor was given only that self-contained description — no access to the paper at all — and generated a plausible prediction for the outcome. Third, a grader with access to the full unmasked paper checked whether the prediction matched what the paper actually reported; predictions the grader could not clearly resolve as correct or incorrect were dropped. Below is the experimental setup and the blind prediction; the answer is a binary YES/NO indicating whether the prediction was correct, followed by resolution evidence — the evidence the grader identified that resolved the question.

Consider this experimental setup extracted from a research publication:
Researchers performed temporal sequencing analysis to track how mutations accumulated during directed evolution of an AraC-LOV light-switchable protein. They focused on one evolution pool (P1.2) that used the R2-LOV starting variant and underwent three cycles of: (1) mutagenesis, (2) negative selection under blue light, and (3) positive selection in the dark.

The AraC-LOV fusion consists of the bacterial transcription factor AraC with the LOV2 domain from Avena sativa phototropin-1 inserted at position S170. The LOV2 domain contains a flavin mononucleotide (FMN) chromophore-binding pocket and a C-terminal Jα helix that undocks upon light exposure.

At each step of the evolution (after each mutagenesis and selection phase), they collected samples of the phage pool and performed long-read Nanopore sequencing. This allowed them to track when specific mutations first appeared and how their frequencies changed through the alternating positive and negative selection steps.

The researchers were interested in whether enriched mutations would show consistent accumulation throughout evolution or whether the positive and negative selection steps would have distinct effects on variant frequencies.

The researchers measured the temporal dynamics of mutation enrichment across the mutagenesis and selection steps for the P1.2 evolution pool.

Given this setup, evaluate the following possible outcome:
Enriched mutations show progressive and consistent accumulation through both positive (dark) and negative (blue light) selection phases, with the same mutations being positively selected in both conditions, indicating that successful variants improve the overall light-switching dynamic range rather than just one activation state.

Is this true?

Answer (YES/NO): NO